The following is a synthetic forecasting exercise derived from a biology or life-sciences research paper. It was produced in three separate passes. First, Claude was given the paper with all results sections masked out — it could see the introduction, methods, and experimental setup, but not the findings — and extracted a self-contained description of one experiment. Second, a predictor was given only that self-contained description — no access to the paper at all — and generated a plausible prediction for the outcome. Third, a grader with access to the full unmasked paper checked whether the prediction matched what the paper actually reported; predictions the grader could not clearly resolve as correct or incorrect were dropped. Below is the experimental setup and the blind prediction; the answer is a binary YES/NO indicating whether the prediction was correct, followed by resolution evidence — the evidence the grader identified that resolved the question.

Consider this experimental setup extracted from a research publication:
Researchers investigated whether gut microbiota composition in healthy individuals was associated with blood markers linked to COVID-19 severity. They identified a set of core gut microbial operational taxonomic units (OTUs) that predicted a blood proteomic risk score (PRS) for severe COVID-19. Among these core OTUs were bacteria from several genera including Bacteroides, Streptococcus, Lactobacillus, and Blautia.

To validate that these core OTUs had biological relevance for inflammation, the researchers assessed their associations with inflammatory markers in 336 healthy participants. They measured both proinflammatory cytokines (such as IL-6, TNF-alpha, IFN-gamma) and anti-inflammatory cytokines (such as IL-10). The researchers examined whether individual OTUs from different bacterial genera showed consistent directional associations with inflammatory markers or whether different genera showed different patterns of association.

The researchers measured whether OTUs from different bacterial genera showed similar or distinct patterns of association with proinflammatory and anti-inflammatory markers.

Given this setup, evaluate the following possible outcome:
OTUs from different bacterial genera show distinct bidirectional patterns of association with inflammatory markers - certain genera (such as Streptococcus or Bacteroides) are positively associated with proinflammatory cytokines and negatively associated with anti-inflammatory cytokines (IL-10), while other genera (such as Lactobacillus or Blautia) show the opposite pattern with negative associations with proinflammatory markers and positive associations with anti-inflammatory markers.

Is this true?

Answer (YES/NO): NO